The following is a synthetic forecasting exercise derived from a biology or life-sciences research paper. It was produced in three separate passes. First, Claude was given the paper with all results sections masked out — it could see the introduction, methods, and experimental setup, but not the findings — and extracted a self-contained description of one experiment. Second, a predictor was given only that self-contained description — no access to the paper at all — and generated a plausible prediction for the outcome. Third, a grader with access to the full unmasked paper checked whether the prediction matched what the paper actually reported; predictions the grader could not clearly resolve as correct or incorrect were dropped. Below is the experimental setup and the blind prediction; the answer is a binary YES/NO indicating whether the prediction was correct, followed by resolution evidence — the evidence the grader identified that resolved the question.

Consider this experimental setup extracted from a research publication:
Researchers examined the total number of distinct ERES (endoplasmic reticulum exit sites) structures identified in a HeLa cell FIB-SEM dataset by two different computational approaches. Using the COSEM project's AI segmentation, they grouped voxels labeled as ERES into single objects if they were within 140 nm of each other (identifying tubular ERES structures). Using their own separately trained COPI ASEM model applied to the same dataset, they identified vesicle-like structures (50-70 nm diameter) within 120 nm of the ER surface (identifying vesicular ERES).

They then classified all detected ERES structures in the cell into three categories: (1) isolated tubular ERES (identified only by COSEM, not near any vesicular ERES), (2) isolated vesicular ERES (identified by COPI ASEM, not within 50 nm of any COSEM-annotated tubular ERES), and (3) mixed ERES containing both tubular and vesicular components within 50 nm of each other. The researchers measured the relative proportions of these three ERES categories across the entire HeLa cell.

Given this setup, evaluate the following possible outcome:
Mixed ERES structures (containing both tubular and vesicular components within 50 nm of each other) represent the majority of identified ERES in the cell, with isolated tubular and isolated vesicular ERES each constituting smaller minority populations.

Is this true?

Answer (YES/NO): NO